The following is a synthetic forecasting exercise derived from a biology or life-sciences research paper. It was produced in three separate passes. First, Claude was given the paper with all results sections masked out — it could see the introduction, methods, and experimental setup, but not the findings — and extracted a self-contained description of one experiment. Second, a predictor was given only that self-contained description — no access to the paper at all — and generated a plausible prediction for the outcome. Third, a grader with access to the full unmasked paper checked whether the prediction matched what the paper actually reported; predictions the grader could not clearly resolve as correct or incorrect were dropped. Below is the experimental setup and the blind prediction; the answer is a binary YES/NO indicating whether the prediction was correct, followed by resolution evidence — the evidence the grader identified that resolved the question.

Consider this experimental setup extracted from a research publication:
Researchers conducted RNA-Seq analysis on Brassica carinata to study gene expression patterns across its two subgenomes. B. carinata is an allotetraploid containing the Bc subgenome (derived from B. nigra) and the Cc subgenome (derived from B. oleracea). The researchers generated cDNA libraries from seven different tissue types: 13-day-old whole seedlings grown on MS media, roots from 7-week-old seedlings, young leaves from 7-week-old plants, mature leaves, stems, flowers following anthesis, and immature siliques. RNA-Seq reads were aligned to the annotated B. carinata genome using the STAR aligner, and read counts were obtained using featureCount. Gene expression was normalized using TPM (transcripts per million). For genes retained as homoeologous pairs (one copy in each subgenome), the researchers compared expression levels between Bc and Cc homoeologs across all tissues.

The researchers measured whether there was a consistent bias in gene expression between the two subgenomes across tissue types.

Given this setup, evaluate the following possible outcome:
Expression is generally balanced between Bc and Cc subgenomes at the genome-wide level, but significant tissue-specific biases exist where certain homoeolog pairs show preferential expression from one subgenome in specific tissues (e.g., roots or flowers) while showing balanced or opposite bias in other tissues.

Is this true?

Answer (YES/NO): NO